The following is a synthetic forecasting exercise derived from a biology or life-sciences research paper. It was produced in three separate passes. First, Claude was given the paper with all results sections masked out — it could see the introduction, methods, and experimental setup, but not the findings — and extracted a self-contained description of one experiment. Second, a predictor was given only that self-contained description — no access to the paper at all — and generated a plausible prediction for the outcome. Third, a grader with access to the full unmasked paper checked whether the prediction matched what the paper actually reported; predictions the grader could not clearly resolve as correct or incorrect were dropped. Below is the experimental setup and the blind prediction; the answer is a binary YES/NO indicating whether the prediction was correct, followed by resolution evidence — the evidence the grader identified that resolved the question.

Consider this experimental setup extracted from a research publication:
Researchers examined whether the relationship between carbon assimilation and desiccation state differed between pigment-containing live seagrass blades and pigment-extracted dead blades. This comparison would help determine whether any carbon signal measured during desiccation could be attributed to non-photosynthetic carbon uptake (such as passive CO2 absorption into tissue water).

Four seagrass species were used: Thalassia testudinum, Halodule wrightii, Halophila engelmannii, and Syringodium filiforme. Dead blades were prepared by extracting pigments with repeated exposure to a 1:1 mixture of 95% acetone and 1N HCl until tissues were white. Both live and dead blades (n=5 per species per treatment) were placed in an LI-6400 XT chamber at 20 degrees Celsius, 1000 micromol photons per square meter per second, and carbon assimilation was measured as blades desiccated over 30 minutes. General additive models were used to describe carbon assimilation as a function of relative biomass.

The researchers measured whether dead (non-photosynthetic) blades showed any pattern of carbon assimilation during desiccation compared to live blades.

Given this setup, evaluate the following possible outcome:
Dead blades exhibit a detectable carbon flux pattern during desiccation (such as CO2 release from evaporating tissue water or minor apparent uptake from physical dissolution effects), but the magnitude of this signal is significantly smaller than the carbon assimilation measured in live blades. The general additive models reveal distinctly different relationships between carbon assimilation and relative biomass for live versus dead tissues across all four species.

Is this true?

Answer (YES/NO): NO